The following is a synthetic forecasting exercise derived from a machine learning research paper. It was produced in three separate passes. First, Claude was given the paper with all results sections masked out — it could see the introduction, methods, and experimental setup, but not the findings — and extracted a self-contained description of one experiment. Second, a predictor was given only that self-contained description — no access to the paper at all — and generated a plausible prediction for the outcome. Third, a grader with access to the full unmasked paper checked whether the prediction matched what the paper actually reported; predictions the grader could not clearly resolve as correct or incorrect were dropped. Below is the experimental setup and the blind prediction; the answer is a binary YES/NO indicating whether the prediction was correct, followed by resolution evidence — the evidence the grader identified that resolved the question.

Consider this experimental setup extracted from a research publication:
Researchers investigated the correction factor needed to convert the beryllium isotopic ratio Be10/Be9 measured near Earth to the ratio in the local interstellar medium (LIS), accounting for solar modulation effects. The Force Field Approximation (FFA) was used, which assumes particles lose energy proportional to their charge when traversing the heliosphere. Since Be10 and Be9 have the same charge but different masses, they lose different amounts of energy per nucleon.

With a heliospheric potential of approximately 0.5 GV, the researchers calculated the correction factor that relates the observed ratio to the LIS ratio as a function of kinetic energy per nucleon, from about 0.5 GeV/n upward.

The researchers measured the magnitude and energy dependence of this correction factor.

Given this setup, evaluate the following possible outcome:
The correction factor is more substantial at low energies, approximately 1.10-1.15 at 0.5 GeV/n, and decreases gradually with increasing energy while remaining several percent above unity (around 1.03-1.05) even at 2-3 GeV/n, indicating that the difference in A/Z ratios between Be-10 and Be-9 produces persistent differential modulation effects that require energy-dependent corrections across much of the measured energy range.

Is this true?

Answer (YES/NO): YES